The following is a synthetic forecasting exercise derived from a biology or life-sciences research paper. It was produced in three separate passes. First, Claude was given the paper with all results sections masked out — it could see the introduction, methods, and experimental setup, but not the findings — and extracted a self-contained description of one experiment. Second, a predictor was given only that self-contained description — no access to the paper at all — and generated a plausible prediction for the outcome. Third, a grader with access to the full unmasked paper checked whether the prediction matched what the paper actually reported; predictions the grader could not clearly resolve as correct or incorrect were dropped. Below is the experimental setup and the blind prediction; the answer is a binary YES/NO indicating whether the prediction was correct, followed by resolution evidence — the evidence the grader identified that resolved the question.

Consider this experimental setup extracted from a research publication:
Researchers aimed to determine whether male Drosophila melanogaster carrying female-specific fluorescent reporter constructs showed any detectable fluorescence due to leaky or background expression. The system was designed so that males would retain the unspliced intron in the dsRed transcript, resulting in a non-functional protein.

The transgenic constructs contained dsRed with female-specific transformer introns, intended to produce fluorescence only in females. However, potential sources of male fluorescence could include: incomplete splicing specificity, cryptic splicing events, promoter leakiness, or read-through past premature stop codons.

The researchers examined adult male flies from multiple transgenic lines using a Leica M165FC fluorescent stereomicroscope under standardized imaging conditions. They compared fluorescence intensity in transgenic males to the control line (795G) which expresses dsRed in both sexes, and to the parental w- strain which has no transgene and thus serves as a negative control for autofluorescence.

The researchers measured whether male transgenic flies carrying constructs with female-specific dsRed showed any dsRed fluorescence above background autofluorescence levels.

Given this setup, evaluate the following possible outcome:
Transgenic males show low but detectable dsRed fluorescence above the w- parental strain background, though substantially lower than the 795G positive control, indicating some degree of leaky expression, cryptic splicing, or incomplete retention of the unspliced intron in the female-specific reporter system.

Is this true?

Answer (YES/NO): NO